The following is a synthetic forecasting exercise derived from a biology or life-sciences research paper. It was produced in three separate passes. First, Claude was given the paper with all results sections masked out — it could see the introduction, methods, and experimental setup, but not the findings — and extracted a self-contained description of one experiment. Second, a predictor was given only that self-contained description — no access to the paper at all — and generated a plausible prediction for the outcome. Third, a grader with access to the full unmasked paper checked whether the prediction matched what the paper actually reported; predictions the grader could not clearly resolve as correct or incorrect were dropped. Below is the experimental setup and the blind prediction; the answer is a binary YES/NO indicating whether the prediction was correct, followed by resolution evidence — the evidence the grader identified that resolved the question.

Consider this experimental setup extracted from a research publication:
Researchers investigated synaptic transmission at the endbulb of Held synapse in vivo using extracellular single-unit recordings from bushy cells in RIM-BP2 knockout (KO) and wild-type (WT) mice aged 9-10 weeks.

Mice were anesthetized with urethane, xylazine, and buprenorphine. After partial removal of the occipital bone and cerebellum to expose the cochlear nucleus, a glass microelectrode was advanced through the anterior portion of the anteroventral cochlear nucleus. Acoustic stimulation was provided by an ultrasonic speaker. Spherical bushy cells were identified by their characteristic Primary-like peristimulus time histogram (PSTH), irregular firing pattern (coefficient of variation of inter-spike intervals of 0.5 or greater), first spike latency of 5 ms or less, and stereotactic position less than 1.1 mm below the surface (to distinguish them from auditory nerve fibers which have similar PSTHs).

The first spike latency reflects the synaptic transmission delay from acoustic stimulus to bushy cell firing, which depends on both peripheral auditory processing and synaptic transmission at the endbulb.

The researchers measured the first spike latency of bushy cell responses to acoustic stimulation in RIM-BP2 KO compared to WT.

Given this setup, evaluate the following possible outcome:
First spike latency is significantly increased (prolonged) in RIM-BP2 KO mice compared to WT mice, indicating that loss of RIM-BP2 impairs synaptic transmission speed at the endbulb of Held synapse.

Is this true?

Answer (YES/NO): NO